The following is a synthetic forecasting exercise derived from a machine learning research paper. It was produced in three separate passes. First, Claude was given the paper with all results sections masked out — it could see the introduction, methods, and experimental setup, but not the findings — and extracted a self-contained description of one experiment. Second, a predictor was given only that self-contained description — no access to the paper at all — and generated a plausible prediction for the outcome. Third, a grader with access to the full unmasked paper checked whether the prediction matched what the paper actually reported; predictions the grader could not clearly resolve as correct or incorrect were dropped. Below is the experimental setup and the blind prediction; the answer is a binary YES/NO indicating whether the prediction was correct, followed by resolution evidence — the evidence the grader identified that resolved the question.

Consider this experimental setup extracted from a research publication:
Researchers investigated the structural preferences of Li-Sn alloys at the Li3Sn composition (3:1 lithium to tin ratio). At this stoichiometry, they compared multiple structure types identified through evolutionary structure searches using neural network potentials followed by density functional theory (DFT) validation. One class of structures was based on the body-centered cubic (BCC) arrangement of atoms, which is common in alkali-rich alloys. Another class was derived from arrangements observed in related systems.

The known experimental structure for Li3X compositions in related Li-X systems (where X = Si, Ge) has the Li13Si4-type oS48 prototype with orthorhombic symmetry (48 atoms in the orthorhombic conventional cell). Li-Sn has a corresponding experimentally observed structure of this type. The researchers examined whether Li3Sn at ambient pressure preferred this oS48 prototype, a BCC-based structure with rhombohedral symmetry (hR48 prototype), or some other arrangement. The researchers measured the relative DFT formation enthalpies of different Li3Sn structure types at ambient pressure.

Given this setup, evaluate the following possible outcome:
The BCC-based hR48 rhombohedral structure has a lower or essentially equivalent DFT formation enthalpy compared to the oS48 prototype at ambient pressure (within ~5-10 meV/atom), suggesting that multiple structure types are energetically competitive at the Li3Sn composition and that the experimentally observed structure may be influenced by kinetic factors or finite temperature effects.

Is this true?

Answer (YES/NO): NO